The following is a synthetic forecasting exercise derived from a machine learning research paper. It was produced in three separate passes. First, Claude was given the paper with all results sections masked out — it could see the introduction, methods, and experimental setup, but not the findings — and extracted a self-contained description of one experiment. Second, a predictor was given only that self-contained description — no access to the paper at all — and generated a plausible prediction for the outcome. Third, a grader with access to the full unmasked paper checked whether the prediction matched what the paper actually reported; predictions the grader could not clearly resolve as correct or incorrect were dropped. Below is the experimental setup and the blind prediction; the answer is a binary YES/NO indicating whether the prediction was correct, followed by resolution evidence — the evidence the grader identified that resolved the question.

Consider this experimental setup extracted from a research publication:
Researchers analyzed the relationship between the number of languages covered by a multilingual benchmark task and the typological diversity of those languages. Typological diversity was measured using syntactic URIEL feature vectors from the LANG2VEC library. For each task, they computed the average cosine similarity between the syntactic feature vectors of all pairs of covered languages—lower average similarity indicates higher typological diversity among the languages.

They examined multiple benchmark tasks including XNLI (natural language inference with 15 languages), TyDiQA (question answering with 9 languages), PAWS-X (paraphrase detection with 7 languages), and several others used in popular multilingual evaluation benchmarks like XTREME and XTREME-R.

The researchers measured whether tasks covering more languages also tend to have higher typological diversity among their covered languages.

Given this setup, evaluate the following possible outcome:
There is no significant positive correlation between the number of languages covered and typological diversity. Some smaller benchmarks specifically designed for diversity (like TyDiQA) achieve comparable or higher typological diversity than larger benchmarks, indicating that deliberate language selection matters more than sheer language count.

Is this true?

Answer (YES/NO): NO